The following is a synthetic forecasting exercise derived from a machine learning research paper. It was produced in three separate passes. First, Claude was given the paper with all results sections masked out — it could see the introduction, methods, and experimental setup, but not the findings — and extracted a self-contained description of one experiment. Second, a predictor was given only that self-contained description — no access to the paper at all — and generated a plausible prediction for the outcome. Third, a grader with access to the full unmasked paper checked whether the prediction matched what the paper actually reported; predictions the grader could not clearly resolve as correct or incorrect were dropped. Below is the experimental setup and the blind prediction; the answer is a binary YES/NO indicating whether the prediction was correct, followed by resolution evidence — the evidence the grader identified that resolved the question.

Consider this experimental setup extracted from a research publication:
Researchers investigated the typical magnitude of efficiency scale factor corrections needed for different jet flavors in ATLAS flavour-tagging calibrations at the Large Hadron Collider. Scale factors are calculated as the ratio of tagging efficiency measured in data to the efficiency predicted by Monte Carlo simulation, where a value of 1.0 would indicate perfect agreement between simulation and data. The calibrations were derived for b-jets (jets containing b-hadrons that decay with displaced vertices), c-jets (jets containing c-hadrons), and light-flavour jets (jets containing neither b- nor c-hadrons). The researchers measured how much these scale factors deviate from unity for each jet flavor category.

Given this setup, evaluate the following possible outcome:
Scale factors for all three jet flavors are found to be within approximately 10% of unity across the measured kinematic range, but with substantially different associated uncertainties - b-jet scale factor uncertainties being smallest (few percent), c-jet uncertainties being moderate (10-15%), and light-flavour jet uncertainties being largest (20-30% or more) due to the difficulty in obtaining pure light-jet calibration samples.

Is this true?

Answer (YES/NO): NO